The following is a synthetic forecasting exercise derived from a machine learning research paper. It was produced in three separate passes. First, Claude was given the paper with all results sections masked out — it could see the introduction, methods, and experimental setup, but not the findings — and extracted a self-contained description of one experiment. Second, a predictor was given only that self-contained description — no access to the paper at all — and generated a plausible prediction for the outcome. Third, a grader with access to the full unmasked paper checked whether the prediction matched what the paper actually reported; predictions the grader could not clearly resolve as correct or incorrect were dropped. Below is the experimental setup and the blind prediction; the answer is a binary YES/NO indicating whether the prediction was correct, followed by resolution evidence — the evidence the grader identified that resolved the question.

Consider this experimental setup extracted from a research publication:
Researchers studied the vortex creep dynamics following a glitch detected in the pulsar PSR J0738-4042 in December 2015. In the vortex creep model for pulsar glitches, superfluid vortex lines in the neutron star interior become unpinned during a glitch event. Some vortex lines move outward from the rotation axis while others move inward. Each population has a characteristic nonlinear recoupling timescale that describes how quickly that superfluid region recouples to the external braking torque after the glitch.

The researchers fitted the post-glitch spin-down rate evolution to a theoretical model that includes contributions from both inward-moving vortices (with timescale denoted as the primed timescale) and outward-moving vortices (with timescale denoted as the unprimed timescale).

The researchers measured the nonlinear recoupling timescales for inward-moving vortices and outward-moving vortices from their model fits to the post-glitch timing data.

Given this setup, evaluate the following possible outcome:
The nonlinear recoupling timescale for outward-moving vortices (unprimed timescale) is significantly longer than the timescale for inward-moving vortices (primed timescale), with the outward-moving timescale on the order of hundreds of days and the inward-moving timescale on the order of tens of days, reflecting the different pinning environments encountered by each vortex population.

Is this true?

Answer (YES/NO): NO